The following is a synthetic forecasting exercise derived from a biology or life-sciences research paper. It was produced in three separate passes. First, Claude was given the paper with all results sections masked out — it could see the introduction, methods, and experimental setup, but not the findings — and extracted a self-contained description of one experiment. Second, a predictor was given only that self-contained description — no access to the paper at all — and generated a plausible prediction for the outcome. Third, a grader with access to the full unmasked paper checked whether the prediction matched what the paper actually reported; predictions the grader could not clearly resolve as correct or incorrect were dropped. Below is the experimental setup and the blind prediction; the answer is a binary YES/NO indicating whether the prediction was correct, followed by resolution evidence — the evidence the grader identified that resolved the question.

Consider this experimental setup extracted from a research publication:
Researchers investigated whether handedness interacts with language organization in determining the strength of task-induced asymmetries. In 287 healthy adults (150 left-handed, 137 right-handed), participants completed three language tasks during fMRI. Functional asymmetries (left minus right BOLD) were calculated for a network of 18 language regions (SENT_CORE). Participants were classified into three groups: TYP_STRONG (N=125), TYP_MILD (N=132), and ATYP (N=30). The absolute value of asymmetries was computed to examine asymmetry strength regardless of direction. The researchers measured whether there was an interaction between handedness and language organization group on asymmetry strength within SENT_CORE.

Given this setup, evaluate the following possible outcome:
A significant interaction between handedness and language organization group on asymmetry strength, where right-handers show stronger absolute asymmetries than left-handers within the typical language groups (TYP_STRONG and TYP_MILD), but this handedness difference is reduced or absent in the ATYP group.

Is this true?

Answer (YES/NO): NO